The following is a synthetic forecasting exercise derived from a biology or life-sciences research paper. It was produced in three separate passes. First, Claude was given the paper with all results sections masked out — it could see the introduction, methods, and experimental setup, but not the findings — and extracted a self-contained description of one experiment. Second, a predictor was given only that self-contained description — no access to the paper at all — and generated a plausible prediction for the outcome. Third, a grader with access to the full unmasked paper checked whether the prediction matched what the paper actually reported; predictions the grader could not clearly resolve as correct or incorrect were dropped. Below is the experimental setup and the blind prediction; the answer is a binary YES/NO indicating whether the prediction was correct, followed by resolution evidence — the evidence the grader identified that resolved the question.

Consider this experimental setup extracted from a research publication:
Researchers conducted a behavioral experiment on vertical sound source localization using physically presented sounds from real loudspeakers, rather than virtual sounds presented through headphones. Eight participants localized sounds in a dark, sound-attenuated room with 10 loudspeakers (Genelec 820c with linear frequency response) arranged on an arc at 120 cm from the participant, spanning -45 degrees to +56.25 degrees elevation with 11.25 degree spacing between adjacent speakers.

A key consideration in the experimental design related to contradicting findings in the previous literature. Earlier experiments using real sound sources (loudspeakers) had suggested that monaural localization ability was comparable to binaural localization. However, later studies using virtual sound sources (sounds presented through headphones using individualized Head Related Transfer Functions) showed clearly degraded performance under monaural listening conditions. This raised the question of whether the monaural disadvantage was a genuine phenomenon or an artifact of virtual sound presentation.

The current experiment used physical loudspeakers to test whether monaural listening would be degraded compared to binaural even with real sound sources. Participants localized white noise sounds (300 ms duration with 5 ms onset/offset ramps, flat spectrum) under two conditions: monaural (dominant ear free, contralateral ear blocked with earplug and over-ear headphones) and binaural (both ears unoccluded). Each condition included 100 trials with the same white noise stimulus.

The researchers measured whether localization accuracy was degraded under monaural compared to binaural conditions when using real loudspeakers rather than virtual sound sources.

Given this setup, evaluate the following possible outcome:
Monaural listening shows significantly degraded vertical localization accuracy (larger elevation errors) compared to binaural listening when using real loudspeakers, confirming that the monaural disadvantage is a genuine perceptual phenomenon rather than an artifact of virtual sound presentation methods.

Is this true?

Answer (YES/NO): YES